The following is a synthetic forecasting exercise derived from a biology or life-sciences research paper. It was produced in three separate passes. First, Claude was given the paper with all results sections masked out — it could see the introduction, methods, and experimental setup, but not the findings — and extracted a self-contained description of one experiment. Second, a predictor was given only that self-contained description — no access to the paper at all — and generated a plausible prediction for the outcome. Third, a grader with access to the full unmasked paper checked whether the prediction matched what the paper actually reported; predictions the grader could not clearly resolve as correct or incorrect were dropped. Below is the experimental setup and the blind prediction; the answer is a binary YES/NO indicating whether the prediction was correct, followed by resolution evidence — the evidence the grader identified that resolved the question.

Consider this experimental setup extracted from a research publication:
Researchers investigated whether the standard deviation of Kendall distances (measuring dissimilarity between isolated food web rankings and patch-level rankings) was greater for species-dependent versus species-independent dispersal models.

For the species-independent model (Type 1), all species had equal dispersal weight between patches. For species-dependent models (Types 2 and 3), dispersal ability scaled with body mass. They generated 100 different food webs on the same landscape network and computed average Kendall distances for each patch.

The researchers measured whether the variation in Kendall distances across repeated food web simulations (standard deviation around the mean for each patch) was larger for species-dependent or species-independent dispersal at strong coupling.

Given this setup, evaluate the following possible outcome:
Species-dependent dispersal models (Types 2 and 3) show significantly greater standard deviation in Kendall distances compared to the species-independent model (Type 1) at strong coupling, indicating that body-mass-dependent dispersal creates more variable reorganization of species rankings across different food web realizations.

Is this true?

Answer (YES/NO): YES